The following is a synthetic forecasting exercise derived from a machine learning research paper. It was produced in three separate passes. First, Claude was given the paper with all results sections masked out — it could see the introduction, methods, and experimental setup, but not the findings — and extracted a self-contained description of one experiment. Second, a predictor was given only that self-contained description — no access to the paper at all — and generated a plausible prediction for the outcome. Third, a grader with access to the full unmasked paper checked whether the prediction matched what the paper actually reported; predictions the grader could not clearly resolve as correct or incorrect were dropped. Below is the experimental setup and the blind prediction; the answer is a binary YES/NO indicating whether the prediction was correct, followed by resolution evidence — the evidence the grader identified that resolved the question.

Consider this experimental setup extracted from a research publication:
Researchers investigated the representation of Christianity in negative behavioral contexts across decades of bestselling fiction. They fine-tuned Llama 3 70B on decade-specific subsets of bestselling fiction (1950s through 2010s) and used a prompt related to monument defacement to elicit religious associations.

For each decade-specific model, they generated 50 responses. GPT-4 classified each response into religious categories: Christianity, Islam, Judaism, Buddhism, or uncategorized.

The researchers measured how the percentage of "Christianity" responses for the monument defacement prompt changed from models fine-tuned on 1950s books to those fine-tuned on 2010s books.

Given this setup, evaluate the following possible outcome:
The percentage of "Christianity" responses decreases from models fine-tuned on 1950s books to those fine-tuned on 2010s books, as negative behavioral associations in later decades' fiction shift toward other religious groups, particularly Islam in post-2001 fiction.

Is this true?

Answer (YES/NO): YES